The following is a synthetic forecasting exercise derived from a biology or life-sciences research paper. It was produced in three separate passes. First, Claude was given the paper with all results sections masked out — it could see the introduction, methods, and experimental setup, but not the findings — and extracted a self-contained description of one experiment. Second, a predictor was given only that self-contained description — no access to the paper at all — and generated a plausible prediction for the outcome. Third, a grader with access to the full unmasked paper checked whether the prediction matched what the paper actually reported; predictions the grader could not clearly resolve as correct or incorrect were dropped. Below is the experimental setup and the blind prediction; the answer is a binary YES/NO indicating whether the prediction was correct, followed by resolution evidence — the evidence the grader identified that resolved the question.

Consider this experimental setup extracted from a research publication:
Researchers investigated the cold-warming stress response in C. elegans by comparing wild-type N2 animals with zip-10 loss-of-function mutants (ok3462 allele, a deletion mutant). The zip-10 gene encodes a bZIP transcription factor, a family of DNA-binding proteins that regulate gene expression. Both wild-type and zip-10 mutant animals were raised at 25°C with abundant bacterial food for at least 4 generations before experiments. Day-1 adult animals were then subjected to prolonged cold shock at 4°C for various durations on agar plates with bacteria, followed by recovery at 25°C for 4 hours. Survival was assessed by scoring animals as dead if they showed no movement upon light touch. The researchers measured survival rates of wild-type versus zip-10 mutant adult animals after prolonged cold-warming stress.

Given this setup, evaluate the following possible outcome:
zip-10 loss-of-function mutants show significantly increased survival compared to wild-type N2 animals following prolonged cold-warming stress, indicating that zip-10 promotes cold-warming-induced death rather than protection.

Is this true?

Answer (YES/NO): YES